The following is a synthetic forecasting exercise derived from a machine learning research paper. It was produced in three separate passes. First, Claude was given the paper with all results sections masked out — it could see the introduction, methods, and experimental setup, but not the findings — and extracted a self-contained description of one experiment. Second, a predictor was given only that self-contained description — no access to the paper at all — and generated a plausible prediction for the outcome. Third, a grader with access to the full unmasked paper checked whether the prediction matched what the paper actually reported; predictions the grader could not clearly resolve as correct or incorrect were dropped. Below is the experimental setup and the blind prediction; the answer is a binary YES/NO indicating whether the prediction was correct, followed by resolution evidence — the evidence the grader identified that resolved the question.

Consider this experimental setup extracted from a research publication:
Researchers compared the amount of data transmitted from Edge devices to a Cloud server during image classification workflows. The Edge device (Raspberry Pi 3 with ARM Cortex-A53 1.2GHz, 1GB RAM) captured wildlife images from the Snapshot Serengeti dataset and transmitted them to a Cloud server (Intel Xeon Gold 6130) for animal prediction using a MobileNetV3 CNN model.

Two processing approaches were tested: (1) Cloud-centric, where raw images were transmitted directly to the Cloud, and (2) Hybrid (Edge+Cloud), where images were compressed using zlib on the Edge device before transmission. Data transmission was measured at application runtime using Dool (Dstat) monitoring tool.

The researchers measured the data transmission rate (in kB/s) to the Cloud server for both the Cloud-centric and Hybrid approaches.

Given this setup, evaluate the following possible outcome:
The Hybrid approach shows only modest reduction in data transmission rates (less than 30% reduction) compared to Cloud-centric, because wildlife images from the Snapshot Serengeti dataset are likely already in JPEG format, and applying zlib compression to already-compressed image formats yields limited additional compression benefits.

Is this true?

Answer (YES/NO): YES